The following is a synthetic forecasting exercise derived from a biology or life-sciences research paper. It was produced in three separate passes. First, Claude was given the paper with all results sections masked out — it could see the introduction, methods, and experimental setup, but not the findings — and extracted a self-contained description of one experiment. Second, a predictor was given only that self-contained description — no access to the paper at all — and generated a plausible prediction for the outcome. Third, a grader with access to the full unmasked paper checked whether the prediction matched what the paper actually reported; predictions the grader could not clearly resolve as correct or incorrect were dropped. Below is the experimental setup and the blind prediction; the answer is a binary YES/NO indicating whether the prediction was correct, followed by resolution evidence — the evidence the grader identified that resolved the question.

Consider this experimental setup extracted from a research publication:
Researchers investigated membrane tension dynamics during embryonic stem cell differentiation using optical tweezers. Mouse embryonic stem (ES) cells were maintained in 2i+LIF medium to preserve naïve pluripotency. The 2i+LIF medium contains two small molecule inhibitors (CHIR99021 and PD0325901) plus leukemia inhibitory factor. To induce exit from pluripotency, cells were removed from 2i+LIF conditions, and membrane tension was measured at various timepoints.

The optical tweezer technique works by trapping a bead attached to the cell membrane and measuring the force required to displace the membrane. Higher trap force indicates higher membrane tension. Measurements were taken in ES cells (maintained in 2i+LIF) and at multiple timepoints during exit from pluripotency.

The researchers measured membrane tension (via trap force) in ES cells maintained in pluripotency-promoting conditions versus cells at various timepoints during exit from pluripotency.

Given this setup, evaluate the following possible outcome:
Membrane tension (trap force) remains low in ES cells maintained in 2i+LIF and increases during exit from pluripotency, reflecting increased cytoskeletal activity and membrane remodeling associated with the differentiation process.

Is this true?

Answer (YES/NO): NO